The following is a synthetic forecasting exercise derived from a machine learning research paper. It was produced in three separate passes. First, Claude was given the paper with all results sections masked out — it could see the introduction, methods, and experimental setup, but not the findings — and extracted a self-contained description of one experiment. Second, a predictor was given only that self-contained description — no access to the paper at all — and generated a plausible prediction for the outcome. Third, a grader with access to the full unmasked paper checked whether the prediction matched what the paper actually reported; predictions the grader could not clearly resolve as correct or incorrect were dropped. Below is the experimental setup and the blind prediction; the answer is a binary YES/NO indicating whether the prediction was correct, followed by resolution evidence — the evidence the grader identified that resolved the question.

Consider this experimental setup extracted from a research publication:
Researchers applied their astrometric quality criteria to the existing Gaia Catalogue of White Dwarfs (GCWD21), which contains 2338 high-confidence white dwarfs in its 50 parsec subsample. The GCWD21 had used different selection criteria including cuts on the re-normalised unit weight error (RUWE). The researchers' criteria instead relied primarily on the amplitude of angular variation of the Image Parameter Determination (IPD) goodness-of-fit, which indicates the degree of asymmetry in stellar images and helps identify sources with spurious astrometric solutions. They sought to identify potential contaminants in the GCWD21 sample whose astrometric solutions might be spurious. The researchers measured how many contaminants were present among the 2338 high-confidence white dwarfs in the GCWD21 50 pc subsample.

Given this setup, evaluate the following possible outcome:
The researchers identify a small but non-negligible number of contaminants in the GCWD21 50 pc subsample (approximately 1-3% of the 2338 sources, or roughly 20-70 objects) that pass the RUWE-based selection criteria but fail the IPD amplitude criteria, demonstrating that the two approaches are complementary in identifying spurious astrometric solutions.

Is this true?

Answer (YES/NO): NO